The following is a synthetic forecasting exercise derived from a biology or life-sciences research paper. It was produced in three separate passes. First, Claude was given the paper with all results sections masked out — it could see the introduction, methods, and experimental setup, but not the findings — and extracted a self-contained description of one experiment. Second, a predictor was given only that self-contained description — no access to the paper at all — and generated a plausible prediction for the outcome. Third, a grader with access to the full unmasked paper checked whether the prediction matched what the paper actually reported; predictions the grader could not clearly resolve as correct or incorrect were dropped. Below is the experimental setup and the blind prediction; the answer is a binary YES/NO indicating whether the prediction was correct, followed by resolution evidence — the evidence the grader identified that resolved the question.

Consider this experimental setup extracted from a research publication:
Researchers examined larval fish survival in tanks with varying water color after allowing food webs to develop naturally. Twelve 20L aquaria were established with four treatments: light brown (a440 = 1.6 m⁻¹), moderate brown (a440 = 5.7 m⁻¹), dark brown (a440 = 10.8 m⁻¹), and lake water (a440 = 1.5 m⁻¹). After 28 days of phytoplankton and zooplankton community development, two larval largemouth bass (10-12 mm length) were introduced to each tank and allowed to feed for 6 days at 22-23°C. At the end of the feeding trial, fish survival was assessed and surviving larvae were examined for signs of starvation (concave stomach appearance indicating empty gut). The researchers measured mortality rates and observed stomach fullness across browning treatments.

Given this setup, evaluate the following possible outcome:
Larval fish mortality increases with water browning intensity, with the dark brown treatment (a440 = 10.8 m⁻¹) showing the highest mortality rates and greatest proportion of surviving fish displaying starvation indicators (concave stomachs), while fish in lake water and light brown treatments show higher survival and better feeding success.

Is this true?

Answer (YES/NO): NO